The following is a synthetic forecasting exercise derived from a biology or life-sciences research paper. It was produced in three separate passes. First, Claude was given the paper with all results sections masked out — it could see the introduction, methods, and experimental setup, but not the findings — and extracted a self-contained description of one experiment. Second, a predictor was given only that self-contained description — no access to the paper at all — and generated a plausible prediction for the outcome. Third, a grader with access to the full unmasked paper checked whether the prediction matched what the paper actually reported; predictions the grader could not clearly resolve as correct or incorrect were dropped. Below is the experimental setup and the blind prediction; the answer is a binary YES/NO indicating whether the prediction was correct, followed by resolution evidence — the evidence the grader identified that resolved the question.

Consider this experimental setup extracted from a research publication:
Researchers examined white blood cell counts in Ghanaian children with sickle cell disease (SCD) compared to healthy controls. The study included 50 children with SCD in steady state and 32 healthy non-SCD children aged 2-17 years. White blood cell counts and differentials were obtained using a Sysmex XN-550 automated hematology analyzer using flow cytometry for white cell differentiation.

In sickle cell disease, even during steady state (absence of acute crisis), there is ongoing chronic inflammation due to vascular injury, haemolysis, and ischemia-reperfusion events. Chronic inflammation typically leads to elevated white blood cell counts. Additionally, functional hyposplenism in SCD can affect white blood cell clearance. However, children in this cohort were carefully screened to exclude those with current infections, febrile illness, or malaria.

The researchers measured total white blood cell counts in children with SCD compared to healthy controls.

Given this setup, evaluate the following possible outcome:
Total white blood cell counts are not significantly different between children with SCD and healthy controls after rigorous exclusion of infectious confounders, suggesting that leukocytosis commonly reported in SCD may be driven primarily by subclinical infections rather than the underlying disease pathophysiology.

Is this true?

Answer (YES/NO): NO